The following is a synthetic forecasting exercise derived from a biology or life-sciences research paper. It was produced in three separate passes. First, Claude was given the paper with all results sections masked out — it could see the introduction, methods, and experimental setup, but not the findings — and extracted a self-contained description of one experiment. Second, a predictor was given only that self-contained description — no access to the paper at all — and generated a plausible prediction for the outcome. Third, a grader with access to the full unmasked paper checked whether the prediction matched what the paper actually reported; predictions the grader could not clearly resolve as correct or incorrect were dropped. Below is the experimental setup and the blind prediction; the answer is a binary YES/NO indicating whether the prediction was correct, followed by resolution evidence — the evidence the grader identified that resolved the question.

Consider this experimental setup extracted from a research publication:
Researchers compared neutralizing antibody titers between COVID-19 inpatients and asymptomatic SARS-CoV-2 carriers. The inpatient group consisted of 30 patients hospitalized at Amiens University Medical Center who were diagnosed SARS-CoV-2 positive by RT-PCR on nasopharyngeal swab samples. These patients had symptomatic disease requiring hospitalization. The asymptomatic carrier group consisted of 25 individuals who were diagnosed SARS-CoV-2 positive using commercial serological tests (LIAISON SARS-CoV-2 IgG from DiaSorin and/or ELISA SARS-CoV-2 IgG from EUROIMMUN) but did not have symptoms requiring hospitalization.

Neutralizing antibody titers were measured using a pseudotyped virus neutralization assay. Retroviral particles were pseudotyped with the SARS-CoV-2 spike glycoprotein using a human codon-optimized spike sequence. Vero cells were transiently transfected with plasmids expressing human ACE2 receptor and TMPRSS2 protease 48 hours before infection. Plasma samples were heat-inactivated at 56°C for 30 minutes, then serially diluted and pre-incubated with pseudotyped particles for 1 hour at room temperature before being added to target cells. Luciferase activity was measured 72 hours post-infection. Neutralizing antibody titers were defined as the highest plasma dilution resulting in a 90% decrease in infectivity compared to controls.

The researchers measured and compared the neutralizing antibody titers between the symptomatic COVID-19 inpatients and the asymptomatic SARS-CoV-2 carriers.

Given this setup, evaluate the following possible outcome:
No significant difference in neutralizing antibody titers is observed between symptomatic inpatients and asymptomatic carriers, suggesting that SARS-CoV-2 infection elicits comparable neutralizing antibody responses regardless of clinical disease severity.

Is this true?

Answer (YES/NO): NO